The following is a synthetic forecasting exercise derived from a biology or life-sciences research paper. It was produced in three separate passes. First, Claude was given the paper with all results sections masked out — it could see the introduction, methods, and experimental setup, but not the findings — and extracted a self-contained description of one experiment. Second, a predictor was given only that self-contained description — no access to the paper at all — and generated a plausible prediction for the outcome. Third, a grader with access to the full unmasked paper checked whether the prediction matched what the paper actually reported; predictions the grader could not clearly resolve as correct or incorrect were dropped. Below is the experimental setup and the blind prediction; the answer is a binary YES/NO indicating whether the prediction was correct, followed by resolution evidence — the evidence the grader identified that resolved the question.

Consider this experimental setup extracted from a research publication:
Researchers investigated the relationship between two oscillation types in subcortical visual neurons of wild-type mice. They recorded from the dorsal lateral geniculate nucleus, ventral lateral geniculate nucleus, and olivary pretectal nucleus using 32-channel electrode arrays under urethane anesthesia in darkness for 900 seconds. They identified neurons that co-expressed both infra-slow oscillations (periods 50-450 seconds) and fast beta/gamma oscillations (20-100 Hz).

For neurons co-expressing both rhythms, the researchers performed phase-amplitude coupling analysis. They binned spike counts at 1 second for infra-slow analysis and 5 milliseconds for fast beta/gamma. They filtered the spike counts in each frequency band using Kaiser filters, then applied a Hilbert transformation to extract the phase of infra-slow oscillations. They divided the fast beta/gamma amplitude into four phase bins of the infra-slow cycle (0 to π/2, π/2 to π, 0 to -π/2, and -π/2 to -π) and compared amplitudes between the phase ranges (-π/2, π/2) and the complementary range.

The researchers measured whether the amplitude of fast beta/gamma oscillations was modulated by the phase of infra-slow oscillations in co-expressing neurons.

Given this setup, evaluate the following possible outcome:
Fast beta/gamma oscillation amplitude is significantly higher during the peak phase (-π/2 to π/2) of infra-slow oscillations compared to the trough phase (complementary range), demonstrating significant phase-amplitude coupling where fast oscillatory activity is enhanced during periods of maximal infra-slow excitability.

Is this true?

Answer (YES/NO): YES